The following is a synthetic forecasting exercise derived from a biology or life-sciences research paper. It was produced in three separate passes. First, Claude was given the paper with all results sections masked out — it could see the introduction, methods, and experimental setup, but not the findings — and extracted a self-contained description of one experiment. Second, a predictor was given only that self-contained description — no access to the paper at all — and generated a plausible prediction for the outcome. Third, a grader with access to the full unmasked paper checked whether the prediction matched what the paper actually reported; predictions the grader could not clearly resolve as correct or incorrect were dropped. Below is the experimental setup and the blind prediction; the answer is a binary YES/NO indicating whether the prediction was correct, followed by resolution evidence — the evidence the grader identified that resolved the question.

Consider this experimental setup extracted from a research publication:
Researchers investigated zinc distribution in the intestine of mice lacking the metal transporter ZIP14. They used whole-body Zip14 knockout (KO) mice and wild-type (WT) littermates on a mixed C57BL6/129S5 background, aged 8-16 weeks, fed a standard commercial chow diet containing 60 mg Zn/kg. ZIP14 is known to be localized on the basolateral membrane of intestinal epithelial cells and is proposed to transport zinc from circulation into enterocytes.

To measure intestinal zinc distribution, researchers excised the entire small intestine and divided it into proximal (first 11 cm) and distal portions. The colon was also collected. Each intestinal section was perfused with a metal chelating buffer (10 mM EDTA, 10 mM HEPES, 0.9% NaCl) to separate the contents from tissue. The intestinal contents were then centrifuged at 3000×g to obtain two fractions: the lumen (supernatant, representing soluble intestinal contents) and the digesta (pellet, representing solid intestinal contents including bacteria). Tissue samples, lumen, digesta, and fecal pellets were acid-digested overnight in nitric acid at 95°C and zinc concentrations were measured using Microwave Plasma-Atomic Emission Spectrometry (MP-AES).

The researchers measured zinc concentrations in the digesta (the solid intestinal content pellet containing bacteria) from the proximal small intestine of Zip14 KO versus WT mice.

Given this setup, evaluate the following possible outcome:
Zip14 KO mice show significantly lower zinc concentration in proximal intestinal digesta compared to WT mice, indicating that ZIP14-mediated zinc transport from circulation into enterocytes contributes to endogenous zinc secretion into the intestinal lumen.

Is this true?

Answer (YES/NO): YES